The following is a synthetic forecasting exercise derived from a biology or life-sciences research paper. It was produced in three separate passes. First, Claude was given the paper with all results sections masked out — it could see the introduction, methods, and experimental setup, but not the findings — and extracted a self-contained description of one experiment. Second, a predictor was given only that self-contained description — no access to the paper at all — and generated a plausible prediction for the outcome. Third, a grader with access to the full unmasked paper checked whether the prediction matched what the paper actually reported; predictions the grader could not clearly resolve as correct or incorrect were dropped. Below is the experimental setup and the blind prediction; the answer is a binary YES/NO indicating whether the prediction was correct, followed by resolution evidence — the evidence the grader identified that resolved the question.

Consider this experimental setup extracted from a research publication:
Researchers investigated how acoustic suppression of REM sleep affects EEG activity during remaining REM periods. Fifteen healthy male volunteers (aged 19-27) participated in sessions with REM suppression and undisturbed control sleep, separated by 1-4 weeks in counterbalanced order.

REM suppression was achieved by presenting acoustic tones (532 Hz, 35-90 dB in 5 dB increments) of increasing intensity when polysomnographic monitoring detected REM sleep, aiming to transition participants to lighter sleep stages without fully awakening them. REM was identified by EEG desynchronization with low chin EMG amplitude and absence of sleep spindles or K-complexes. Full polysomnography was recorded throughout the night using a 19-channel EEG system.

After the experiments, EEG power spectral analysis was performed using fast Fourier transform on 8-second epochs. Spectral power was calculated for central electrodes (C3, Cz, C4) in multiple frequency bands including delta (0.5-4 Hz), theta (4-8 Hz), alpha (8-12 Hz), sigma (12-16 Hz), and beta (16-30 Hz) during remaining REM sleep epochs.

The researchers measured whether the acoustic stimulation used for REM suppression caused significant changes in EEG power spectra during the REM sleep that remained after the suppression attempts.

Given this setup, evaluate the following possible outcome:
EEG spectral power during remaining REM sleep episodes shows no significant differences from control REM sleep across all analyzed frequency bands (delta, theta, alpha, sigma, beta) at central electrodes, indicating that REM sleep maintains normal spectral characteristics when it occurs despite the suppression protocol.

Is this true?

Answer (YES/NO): YES